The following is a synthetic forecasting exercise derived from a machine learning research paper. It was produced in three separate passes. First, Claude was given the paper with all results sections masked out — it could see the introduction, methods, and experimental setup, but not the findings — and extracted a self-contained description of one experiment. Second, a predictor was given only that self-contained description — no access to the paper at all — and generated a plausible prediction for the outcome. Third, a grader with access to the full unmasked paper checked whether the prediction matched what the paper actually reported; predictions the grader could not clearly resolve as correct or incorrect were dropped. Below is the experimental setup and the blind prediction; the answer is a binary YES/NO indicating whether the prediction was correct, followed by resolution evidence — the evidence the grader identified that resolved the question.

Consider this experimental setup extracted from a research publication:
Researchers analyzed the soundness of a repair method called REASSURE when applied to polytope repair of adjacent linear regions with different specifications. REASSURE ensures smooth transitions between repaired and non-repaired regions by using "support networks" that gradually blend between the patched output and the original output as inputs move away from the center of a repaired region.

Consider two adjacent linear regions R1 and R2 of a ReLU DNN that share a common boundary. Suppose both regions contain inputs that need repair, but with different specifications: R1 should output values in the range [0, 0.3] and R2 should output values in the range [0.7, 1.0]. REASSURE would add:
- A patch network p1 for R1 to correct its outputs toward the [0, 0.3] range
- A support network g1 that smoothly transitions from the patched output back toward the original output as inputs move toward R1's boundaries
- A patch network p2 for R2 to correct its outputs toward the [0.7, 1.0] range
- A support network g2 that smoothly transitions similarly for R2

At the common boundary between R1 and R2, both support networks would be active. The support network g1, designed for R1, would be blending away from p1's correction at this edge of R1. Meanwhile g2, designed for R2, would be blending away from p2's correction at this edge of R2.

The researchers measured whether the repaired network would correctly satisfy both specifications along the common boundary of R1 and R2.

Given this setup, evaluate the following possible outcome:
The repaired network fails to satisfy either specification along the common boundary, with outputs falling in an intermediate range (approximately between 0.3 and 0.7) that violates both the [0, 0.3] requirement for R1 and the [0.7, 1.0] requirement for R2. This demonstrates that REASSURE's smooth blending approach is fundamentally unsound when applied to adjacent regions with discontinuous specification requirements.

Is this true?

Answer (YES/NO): NO